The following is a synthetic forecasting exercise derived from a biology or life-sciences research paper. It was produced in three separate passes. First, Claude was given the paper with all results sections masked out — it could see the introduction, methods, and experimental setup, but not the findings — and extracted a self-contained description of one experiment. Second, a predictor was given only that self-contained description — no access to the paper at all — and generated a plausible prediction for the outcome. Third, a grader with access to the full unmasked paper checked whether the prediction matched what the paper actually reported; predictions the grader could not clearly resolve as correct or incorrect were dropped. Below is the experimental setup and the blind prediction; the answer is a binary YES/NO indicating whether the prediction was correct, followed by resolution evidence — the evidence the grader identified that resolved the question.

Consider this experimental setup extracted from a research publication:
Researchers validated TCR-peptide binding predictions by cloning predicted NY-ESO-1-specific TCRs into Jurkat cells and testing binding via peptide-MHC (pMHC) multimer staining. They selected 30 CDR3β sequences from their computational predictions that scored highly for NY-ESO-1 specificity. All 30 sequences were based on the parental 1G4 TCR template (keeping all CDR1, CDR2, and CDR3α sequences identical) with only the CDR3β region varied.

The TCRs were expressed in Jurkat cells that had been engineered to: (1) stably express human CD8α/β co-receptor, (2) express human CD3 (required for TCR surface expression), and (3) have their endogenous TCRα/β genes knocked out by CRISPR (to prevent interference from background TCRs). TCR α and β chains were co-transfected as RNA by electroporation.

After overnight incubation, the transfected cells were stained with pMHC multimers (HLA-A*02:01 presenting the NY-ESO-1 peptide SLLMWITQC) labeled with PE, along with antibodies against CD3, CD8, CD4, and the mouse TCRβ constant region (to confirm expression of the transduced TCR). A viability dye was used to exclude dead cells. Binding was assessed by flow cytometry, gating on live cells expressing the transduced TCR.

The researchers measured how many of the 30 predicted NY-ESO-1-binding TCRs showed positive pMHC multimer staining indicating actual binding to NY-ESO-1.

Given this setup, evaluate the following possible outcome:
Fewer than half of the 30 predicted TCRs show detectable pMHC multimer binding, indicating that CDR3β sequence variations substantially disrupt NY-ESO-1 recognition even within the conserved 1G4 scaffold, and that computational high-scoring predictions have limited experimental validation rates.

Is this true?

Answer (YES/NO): YES